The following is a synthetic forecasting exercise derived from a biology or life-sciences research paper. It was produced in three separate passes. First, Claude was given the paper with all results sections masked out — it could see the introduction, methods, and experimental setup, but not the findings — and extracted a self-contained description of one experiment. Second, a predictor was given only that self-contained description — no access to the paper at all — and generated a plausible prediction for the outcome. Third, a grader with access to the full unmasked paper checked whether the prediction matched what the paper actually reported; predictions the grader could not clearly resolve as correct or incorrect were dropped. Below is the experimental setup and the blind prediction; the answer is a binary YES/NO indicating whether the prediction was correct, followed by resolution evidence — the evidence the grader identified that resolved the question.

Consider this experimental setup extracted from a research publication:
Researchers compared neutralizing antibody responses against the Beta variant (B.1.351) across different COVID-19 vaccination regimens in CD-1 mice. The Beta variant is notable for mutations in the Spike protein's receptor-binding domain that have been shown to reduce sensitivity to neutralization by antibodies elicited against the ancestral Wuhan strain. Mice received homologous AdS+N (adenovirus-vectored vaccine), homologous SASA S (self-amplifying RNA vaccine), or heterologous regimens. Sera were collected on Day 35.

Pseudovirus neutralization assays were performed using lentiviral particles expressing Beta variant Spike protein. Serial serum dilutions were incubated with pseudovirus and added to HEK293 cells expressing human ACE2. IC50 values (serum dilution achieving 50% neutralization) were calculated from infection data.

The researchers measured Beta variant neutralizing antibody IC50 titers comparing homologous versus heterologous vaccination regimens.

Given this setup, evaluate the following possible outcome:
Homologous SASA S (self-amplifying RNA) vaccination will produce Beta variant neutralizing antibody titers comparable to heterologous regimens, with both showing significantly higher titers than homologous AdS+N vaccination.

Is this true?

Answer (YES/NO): YES